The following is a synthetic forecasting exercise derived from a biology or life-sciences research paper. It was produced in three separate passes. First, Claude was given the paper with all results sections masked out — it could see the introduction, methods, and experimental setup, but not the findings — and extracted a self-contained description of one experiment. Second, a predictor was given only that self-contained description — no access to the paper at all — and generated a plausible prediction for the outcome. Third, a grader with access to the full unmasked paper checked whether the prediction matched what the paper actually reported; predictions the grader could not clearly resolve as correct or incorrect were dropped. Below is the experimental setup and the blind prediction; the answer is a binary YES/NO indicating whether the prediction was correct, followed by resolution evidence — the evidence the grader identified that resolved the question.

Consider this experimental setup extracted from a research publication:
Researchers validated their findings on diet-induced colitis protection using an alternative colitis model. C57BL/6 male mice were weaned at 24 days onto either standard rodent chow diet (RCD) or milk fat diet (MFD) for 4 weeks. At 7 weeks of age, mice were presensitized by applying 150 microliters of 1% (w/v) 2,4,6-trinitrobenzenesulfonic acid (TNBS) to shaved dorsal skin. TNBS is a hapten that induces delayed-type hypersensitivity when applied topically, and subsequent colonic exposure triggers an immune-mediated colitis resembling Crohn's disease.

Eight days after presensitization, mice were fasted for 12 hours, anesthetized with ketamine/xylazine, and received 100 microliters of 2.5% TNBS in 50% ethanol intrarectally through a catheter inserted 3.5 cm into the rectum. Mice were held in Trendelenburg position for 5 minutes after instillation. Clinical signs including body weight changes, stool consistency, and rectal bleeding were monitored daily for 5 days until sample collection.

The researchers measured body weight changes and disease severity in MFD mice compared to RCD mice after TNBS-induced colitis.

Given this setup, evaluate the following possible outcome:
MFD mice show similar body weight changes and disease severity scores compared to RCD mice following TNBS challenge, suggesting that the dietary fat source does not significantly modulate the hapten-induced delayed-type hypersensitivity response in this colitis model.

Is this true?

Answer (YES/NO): YES